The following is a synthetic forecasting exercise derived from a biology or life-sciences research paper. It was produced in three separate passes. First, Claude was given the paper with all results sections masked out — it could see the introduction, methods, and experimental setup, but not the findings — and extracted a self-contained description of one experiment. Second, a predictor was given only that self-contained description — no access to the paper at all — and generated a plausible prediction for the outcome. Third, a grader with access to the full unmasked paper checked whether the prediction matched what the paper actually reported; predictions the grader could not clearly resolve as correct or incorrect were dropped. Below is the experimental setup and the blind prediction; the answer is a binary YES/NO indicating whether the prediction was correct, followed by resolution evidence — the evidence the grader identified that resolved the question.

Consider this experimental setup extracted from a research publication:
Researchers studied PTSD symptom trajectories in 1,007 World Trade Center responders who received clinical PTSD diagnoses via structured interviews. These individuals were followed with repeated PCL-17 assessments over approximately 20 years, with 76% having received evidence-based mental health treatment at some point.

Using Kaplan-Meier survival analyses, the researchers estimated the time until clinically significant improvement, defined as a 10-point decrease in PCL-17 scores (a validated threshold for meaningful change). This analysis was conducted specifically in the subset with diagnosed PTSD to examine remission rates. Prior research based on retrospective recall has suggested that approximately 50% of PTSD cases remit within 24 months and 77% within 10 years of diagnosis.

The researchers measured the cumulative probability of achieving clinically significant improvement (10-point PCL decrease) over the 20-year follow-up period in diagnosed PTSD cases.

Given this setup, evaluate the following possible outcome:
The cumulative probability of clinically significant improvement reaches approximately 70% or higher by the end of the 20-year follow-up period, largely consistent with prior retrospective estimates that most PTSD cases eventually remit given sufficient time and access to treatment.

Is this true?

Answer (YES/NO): YES